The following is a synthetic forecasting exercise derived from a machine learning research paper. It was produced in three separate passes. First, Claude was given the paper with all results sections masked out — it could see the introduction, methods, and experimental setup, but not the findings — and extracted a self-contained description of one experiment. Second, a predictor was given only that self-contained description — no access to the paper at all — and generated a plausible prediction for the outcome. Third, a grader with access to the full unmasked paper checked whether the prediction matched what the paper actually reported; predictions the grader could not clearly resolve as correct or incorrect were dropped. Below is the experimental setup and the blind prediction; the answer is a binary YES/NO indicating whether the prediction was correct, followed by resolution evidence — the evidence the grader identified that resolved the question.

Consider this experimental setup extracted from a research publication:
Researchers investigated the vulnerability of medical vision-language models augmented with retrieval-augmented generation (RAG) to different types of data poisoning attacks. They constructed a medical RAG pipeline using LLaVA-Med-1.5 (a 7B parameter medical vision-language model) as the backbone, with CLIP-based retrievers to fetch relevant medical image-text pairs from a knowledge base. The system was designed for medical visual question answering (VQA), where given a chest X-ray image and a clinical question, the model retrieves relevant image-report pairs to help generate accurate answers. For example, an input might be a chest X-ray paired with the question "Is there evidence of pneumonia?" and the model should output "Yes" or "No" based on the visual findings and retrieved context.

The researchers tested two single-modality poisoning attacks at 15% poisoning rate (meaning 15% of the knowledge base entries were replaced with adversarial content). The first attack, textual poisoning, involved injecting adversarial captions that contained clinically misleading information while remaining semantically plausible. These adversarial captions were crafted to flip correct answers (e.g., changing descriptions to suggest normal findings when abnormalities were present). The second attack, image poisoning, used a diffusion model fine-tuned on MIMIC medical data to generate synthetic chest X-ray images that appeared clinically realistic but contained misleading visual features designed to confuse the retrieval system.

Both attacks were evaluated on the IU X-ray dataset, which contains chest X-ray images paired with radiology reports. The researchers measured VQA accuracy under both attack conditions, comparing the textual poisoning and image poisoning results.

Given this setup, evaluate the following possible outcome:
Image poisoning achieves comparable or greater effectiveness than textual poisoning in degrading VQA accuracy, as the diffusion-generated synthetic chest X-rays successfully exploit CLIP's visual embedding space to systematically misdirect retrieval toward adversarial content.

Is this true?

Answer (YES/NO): NO